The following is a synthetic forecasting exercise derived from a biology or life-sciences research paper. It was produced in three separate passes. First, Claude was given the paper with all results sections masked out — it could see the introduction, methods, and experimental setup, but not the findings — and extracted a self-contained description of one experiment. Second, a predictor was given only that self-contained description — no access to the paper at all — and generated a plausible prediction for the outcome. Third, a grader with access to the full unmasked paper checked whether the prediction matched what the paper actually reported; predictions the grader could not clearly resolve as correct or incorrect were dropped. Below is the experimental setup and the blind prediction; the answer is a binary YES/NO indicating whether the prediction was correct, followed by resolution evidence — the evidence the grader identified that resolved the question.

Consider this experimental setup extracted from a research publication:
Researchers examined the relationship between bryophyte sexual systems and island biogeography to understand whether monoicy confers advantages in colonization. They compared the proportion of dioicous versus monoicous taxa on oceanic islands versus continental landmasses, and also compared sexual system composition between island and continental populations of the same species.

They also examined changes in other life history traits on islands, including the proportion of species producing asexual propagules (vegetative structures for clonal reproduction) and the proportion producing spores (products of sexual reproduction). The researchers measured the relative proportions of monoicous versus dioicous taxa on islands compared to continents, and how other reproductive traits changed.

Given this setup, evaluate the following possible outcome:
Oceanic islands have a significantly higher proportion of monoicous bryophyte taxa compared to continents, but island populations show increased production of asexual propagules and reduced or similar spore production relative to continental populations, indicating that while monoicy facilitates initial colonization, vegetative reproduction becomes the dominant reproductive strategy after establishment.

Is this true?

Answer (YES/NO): YES